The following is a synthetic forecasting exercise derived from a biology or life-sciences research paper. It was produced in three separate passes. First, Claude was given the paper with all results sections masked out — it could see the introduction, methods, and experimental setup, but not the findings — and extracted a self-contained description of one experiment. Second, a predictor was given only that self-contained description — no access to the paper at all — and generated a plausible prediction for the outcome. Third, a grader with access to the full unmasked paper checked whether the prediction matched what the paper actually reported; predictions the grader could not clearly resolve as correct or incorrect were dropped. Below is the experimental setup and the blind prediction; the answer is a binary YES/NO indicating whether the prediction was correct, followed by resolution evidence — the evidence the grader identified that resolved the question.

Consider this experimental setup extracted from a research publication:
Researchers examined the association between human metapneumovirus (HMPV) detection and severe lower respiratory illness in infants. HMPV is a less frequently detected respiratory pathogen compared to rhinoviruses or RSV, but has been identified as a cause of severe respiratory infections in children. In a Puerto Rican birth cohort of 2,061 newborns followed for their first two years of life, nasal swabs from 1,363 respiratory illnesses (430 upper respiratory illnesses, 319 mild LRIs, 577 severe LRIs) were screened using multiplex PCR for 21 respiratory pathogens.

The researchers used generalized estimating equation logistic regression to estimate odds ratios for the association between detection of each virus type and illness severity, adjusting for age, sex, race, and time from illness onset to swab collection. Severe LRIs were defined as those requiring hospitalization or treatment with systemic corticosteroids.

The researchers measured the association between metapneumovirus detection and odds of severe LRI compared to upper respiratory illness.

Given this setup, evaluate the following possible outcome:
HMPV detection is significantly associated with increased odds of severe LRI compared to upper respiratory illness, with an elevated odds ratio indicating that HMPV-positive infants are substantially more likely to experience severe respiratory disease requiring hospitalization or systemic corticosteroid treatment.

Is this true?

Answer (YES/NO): YES